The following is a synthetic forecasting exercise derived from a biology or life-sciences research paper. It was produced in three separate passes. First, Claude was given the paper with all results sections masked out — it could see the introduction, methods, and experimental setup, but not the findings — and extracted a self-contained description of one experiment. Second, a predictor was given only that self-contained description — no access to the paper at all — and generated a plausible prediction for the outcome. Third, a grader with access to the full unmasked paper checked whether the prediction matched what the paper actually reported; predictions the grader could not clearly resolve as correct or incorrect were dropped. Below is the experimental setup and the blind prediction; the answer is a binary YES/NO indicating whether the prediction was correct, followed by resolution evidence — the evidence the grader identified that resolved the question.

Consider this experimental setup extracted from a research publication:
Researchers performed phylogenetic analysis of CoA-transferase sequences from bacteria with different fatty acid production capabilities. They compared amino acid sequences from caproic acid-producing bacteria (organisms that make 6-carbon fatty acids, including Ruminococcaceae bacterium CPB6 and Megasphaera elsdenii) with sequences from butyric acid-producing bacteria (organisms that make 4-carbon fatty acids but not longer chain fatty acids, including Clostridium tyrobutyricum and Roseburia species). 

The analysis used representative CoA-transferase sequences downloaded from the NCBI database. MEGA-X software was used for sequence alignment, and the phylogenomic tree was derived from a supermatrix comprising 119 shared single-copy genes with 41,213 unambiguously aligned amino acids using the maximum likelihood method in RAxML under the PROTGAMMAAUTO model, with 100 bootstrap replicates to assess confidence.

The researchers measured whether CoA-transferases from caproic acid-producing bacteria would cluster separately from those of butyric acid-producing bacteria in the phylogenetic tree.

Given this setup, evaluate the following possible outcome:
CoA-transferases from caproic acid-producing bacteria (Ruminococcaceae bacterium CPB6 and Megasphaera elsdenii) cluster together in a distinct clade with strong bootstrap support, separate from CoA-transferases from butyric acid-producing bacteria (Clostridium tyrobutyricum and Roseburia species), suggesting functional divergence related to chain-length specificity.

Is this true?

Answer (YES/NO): NO